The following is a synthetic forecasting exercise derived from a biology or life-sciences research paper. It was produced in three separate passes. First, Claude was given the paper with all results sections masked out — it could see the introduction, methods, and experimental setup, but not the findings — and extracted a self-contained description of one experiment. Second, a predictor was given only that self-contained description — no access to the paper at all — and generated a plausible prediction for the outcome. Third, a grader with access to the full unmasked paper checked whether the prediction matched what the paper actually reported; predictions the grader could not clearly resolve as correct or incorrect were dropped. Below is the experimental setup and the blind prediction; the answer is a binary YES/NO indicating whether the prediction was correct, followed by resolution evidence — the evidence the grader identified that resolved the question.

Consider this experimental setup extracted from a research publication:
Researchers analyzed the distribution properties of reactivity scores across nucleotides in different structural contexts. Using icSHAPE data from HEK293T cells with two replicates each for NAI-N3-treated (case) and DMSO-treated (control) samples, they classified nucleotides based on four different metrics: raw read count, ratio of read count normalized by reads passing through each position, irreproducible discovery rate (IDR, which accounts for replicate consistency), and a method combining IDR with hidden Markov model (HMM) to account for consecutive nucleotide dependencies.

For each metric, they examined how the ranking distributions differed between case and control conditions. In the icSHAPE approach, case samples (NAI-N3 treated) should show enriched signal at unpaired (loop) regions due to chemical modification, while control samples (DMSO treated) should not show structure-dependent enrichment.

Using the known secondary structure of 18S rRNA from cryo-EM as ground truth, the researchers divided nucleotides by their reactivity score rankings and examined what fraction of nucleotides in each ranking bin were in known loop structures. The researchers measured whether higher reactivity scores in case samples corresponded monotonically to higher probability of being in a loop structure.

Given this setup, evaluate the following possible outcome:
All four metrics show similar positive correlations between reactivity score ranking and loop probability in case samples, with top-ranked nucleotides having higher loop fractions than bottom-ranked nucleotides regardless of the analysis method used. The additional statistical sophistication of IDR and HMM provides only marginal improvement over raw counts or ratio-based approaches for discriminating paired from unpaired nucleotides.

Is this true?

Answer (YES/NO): NO